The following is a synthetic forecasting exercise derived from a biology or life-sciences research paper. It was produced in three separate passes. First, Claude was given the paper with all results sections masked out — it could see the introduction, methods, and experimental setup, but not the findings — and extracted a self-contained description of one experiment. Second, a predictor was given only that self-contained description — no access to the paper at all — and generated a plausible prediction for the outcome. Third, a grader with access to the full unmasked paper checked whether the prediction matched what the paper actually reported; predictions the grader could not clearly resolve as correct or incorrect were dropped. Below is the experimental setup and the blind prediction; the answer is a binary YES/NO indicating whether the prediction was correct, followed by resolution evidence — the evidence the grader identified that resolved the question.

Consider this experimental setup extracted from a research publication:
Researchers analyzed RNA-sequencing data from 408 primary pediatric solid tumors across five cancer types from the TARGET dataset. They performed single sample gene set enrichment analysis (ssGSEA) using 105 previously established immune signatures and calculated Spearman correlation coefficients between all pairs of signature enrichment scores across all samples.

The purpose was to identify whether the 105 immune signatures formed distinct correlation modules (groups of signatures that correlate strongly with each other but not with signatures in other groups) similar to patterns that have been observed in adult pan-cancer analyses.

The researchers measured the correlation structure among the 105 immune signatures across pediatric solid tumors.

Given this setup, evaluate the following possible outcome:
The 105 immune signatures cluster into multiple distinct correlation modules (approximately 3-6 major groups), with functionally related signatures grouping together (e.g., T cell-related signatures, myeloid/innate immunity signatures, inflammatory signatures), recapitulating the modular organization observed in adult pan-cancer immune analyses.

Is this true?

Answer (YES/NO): YES